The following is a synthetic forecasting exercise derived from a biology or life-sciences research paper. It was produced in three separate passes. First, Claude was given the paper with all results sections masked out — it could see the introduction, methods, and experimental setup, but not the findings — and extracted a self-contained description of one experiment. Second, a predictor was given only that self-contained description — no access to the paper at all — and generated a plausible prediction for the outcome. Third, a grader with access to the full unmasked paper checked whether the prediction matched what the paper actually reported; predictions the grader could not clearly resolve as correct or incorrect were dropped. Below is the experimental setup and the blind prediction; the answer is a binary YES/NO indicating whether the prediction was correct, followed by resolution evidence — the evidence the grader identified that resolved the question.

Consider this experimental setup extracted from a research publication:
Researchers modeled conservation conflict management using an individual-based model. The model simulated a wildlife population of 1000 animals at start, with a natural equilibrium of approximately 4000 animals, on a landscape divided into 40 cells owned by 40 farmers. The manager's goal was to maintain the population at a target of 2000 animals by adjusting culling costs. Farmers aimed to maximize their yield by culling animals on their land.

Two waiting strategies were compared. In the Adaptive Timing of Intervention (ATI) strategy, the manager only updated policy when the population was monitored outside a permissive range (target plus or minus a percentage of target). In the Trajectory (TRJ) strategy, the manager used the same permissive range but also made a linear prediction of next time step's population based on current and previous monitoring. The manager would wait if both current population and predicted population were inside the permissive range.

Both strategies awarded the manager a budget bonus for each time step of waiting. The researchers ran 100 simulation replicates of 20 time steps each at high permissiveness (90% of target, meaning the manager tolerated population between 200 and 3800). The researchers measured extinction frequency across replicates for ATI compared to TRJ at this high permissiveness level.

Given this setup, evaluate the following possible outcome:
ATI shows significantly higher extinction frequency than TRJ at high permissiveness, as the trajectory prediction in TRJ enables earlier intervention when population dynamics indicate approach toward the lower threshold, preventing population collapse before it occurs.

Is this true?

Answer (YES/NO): YES